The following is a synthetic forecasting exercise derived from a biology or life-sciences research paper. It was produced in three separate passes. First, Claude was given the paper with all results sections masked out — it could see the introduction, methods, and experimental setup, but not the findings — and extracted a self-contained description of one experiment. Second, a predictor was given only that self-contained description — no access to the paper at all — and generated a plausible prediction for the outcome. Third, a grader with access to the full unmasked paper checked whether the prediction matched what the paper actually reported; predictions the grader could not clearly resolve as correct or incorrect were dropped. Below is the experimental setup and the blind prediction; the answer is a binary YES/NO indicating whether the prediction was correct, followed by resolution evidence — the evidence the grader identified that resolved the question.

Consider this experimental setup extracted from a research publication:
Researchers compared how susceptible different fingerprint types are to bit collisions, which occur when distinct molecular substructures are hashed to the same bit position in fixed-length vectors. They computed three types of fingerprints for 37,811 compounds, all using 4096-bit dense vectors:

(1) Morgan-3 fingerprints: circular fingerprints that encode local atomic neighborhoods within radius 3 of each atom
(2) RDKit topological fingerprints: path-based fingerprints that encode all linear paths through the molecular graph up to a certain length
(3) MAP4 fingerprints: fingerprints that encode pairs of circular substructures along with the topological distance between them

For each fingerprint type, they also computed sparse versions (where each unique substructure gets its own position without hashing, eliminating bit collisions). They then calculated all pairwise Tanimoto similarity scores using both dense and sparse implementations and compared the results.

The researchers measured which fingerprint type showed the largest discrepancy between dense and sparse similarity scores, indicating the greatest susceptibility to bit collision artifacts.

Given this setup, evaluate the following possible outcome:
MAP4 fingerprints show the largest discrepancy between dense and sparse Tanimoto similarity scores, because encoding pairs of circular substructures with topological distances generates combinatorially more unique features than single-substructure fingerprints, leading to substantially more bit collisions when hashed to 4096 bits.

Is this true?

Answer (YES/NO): YES